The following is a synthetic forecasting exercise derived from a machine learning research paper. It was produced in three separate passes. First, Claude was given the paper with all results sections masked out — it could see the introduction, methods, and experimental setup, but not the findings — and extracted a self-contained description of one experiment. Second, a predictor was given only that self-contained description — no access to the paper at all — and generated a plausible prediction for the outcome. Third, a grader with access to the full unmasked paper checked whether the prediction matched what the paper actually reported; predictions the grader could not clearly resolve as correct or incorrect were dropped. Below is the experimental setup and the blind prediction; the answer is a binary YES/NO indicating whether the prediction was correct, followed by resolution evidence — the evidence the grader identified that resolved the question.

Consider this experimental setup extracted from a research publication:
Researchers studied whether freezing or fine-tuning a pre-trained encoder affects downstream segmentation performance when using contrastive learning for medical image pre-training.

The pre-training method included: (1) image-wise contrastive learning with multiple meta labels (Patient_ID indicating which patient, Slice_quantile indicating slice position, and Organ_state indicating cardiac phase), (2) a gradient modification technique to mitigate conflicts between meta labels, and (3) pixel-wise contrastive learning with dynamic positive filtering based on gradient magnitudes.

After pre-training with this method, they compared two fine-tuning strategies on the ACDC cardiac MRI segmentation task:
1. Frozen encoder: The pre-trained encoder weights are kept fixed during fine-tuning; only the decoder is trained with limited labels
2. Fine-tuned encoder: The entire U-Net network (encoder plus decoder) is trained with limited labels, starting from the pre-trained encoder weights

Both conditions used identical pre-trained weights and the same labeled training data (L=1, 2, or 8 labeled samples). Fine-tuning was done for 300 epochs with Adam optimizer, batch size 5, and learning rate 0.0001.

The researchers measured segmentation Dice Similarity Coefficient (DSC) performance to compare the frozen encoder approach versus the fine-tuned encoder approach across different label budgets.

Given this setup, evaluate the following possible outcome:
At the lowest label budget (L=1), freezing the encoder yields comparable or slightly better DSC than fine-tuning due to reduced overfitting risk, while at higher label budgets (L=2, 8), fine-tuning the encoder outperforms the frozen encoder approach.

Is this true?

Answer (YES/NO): NO